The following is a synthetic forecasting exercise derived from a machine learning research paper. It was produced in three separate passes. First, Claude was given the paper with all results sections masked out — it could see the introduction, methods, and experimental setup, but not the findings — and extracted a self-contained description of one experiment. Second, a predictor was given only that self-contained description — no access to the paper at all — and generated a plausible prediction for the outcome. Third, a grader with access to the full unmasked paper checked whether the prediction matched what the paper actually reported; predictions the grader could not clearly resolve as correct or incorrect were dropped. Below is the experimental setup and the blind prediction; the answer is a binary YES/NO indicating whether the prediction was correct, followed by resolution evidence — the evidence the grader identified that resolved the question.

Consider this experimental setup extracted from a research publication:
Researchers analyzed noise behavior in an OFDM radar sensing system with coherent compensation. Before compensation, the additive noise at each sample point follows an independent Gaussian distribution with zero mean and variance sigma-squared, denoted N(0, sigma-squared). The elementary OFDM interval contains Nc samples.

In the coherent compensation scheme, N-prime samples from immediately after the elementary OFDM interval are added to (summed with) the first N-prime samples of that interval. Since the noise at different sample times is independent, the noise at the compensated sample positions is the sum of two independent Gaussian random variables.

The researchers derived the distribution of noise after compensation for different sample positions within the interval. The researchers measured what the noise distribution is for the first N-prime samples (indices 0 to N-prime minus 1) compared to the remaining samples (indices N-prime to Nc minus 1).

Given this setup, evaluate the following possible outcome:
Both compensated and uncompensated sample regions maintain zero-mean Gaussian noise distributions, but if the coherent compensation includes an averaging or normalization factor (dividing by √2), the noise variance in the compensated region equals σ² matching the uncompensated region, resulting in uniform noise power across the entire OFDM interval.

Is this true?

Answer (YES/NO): NO